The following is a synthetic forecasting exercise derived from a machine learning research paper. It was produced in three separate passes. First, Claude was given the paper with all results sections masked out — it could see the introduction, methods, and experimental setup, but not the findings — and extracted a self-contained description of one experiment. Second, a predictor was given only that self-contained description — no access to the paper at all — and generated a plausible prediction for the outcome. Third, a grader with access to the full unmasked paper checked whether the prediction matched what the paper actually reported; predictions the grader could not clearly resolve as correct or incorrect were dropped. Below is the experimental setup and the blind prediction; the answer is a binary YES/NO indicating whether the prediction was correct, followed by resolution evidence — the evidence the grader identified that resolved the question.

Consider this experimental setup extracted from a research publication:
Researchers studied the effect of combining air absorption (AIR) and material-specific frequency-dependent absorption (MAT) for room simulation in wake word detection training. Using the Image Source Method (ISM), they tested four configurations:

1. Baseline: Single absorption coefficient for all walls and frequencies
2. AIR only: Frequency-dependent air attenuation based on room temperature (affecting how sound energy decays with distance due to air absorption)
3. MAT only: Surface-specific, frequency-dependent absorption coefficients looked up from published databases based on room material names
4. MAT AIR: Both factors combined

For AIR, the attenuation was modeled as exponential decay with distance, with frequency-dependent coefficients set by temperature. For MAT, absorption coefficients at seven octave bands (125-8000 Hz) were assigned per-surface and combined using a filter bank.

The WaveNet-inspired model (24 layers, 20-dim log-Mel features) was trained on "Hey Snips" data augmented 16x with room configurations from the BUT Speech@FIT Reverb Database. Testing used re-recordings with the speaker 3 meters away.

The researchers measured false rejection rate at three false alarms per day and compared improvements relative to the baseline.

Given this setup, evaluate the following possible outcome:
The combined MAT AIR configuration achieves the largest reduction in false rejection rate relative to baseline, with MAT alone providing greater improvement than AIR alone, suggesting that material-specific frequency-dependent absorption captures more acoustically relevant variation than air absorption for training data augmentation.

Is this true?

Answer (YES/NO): NO